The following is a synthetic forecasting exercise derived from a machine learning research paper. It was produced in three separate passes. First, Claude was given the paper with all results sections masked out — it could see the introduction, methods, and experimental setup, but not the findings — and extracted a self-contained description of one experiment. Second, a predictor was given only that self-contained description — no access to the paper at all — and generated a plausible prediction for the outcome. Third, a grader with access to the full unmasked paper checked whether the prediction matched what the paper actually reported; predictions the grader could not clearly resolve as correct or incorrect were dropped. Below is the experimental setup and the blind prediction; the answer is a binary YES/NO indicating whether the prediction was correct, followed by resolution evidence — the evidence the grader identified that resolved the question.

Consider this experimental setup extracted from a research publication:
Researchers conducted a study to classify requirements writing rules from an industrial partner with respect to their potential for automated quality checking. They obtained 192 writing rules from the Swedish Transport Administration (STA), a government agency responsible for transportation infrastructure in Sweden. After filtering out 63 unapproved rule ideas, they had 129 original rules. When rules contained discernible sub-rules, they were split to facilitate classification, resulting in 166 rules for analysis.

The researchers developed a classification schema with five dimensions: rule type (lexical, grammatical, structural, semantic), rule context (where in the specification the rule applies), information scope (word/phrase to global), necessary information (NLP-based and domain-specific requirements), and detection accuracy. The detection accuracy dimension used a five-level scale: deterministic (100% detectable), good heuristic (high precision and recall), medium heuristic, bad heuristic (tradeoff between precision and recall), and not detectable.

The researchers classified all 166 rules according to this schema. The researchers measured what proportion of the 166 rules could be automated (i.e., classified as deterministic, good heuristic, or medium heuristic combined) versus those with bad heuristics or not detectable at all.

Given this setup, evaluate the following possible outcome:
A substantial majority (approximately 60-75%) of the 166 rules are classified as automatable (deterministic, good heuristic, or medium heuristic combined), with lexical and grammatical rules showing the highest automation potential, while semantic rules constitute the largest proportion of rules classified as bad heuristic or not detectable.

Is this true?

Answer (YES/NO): NO